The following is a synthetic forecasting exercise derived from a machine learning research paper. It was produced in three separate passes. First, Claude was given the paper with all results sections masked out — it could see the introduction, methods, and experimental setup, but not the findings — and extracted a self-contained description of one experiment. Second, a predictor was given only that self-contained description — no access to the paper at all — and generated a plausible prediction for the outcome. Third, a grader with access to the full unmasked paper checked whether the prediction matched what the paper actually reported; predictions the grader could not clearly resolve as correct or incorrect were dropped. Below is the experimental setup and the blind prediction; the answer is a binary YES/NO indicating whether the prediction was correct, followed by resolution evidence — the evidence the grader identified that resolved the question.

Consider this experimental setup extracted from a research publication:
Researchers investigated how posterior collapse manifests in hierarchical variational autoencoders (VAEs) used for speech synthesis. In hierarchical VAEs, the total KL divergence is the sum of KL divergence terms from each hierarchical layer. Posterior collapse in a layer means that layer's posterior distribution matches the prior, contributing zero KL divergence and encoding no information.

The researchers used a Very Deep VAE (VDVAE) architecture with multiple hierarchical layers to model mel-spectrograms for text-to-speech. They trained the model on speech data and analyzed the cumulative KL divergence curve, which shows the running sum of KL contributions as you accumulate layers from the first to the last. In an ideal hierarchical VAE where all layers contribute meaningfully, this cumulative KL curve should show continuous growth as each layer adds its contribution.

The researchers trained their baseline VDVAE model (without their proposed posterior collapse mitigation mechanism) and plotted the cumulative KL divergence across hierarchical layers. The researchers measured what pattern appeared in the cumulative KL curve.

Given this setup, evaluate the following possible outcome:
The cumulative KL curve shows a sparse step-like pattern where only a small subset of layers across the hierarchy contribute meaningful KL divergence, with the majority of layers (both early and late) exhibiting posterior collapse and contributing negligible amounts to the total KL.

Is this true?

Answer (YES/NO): NO